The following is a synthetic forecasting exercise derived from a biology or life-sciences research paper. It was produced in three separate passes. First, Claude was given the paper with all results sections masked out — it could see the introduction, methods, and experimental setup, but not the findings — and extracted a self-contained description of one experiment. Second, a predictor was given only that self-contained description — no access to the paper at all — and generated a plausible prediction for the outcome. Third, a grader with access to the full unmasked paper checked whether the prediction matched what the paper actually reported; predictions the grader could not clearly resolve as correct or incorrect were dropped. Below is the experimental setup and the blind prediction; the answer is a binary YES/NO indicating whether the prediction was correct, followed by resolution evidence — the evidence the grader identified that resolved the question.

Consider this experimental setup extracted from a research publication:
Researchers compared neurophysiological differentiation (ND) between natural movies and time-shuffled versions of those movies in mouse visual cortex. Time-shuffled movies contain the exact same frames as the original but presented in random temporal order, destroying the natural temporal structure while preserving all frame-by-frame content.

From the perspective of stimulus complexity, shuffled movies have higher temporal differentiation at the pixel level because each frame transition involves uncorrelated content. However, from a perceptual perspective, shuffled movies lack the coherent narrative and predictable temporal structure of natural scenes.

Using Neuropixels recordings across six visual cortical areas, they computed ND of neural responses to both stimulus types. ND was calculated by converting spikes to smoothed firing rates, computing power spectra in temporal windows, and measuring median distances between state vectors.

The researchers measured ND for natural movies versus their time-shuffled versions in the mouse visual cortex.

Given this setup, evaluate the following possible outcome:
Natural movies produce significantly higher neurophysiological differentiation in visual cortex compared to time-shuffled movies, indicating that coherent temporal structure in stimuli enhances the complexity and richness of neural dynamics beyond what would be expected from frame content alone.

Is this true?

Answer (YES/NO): NO